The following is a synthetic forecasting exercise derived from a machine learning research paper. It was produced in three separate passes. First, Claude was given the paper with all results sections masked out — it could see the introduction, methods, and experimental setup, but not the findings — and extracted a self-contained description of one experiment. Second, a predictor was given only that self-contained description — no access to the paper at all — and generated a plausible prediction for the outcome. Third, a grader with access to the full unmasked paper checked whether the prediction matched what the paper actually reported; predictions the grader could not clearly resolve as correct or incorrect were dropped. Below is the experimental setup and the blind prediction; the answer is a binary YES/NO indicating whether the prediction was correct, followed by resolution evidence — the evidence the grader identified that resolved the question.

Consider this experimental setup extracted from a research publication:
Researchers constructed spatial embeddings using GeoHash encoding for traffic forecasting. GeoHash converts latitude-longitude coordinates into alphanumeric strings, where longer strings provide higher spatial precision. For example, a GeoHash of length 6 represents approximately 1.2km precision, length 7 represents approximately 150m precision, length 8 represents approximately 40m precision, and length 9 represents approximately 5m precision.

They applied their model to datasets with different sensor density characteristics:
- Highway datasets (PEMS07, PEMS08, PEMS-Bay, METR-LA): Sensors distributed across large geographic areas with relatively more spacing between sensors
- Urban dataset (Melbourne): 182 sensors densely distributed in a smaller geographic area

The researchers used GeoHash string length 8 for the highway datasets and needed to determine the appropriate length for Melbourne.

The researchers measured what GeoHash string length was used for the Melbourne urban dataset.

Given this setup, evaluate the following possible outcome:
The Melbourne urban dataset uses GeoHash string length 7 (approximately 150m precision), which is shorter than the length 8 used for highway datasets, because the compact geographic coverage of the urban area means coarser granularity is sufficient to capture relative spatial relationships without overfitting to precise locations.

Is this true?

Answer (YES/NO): NO